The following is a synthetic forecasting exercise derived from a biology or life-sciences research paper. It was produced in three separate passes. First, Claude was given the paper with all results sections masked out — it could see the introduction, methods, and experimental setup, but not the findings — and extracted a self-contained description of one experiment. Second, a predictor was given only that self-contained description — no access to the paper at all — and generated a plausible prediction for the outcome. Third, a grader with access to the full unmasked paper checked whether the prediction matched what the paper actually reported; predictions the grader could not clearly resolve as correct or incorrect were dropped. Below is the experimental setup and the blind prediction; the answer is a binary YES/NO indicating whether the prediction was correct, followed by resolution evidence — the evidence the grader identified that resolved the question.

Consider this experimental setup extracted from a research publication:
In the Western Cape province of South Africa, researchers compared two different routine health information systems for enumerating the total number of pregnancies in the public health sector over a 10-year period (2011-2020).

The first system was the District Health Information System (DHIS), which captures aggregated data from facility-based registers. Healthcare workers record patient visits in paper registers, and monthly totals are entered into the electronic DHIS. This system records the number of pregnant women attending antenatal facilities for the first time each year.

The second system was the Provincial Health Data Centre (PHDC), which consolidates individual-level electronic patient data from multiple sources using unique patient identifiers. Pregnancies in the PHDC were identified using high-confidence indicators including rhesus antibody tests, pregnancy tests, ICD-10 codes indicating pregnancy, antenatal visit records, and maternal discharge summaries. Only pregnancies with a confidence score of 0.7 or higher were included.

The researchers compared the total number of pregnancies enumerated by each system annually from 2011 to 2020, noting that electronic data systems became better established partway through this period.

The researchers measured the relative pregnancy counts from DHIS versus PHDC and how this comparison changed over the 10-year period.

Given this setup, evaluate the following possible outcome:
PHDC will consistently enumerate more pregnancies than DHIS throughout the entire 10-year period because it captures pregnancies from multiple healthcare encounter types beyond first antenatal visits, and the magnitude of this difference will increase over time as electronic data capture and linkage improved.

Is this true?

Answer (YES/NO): NO